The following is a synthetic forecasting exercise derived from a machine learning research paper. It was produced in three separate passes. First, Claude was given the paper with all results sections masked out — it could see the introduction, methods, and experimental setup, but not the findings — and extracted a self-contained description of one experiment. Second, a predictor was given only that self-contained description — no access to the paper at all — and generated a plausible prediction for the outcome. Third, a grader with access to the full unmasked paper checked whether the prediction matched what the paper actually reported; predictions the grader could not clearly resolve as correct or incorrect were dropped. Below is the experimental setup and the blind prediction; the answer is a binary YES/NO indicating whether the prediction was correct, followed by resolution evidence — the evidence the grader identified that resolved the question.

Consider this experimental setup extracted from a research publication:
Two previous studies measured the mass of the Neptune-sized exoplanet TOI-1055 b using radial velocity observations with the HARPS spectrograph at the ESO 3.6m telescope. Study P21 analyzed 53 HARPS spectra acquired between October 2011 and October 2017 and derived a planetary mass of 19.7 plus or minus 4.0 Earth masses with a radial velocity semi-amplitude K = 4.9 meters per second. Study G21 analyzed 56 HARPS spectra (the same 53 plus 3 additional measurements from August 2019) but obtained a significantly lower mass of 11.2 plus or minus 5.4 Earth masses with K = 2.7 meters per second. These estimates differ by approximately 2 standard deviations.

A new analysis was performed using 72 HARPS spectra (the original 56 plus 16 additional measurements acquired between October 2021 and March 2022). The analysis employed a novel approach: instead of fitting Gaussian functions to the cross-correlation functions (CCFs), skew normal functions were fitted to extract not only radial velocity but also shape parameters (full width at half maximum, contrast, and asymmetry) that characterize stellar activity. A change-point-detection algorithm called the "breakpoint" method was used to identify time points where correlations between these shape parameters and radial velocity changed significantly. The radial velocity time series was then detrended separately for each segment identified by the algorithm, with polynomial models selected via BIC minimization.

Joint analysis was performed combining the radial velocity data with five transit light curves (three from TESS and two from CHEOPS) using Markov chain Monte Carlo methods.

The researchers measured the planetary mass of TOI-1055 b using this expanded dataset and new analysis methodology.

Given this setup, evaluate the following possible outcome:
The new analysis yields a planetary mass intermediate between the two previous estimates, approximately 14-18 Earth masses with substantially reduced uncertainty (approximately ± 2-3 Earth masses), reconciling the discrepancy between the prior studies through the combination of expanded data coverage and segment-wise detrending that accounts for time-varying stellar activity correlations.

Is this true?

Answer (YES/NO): NO